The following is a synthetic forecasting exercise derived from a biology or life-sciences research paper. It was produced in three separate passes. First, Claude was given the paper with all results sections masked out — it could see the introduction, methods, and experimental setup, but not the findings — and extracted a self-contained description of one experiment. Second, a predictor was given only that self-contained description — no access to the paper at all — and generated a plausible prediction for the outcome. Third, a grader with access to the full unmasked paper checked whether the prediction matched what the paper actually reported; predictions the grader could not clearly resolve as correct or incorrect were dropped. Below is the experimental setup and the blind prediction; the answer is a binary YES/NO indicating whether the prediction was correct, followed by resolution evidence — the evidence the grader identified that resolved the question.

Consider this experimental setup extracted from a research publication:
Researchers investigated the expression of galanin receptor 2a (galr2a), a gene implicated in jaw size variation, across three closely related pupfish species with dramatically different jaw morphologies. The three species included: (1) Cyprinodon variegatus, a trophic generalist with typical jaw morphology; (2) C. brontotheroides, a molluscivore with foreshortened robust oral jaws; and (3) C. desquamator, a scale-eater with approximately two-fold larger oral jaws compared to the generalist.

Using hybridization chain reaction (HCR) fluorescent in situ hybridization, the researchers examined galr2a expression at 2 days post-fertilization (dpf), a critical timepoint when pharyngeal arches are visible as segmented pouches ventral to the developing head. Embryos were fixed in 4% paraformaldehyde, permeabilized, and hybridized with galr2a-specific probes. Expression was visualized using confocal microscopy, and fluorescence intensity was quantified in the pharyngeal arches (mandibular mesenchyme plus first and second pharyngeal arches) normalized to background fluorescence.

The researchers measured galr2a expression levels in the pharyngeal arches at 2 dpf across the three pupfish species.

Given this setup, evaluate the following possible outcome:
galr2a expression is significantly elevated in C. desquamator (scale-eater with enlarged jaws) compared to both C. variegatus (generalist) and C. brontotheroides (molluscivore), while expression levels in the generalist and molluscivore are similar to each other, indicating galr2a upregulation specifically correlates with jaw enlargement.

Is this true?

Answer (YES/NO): NO